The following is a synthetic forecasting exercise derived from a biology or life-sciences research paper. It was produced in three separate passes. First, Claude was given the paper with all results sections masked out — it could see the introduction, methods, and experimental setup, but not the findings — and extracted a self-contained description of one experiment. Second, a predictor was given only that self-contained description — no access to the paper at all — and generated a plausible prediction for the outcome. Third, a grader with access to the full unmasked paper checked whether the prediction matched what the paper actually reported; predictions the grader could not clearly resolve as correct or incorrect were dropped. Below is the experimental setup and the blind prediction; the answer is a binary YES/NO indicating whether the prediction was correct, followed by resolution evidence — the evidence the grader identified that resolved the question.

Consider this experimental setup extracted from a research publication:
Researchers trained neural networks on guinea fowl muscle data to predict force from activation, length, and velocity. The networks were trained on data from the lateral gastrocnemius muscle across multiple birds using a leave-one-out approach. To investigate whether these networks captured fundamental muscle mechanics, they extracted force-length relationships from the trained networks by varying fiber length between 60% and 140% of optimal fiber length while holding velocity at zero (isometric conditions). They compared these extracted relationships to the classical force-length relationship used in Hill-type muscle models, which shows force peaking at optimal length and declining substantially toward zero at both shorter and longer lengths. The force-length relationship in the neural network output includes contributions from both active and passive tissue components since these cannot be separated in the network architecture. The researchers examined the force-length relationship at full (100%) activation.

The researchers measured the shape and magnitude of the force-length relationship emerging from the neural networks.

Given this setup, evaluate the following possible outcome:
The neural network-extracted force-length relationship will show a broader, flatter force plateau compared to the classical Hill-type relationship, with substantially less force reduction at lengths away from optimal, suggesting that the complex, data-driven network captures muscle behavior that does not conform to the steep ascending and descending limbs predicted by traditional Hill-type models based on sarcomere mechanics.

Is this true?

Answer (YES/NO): NO